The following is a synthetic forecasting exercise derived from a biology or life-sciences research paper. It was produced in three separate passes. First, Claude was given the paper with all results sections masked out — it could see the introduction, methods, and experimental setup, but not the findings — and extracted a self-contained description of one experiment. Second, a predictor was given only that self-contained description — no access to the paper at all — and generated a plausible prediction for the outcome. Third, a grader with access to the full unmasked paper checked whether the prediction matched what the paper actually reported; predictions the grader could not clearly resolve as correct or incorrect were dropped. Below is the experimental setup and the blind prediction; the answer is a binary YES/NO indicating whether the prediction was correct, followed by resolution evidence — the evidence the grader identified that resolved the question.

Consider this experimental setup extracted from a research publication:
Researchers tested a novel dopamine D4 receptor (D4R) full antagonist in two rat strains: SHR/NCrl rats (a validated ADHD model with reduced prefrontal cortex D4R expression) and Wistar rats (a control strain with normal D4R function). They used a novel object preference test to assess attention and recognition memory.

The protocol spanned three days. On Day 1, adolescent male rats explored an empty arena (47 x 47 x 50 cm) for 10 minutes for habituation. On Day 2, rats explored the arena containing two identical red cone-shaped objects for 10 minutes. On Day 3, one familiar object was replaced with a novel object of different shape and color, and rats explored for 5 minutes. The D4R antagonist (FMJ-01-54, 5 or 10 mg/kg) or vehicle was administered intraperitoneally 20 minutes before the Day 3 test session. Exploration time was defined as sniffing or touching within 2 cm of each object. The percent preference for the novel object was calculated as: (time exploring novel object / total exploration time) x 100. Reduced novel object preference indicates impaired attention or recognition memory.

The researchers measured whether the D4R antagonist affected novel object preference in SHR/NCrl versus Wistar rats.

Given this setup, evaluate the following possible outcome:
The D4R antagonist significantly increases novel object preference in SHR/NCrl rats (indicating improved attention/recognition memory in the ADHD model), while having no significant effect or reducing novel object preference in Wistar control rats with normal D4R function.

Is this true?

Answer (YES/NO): YES